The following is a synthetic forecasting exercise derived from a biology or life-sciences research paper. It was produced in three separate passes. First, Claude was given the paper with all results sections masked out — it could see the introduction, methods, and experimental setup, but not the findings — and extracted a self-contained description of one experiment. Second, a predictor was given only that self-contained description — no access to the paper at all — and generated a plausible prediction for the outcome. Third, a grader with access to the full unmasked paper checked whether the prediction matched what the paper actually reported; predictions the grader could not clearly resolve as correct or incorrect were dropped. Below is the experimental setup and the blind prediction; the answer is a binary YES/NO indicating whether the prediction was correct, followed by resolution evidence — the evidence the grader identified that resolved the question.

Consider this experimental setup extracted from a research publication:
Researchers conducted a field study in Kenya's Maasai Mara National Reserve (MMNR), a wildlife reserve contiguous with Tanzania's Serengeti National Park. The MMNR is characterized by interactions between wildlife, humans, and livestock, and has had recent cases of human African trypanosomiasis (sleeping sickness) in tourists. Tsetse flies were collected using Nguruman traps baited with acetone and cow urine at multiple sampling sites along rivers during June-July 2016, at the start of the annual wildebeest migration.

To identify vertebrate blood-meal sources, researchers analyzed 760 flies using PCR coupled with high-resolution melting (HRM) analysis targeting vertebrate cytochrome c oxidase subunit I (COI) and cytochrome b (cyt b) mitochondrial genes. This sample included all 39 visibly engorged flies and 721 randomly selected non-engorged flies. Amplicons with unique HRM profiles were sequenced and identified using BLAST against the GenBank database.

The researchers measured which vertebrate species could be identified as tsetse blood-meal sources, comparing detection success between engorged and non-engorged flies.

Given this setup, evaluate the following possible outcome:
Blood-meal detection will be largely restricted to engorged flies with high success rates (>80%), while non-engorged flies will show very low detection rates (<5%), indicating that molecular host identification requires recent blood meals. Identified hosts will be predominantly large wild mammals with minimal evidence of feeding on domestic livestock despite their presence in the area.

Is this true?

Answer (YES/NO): NO